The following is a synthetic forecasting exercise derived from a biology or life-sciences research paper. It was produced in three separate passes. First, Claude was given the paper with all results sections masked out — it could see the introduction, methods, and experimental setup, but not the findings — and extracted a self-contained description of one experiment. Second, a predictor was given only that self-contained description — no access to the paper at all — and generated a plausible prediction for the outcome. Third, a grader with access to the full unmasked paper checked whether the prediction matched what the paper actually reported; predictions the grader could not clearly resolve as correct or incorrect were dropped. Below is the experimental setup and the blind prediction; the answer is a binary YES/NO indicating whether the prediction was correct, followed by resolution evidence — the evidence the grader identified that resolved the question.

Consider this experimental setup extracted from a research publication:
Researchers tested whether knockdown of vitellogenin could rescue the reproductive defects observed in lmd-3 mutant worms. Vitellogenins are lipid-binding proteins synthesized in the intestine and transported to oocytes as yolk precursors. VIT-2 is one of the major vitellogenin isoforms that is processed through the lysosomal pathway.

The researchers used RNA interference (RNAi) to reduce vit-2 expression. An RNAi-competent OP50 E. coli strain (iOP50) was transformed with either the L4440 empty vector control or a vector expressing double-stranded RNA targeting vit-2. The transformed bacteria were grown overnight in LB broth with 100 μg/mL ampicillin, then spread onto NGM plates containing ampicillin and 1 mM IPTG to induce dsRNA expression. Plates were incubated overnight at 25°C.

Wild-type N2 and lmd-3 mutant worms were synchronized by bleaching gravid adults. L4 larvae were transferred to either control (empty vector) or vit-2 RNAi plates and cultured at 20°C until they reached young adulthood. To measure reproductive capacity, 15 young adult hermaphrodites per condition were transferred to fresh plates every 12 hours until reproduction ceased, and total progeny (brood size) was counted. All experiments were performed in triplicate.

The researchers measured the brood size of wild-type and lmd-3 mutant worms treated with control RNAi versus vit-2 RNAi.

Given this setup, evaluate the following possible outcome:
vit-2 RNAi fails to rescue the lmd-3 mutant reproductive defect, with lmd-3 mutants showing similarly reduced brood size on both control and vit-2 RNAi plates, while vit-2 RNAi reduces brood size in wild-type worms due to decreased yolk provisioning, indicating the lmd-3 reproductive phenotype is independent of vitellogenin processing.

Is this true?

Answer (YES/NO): NO